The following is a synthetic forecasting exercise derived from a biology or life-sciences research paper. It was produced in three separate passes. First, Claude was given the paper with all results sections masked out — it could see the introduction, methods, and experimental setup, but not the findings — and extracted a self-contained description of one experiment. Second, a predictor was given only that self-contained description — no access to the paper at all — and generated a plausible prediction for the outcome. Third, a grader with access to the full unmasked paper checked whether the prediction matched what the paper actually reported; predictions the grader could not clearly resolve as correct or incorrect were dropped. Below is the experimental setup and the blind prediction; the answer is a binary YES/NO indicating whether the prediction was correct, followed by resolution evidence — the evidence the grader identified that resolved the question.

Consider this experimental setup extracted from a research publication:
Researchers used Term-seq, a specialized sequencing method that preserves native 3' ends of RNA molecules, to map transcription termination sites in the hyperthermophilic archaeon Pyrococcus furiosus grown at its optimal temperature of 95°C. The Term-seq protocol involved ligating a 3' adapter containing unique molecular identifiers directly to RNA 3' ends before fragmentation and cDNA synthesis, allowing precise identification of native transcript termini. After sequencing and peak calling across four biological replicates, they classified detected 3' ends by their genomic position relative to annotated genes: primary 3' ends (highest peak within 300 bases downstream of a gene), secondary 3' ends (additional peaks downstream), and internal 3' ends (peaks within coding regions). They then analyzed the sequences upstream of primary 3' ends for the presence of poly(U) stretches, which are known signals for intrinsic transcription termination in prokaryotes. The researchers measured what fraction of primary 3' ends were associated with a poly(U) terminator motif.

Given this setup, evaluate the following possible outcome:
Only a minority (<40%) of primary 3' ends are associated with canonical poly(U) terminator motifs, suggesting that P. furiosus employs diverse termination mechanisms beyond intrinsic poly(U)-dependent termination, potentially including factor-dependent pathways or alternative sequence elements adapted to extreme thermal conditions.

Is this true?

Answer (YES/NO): NO